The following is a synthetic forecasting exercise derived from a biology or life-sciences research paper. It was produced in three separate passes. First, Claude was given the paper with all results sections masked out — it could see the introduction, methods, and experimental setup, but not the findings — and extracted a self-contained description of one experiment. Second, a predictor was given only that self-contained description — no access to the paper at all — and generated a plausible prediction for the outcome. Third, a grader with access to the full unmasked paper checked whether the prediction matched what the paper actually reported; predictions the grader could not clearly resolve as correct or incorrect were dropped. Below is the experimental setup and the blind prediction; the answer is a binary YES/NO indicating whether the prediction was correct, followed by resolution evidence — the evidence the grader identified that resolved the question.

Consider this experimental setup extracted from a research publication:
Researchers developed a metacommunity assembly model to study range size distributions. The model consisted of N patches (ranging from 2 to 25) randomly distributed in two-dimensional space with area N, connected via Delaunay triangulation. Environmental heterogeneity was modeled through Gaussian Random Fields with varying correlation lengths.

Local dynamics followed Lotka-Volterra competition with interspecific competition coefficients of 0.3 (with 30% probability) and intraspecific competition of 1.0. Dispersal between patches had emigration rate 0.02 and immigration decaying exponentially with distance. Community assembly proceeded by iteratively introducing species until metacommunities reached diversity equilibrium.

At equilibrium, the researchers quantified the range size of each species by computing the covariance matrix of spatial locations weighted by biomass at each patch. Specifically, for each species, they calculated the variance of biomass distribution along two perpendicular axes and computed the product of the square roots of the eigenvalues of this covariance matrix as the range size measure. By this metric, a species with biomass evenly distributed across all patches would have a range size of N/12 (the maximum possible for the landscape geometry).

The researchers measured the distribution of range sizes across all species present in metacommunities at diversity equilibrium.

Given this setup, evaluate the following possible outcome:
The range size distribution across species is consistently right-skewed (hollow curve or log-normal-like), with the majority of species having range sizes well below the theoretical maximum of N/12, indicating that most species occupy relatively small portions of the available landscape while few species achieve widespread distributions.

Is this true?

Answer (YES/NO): YES